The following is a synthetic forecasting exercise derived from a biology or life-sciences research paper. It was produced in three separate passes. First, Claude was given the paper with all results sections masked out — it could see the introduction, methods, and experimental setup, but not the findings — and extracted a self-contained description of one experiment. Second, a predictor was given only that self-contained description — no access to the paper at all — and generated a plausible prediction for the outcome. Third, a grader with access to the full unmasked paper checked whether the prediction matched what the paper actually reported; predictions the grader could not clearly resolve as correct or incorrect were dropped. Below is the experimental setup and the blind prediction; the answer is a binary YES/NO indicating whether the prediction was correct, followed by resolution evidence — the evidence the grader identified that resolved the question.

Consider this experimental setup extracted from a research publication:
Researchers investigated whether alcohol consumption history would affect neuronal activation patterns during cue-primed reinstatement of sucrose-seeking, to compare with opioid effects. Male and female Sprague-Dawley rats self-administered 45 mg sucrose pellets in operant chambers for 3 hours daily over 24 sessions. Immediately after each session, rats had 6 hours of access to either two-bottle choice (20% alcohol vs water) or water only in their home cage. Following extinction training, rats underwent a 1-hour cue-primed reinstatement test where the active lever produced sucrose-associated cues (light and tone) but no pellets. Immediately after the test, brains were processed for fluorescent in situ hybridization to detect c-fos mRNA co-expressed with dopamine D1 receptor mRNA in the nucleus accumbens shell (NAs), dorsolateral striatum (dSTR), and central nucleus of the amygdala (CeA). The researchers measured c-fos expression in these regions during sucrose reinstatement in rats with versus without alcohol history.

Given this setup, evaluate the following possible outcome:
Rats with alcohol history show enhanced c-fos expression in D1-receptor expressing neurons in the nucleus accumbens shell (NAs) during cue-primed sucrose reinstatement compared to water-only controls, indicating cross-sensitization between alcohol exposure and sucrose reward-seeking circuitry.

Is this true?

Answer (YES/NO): YES